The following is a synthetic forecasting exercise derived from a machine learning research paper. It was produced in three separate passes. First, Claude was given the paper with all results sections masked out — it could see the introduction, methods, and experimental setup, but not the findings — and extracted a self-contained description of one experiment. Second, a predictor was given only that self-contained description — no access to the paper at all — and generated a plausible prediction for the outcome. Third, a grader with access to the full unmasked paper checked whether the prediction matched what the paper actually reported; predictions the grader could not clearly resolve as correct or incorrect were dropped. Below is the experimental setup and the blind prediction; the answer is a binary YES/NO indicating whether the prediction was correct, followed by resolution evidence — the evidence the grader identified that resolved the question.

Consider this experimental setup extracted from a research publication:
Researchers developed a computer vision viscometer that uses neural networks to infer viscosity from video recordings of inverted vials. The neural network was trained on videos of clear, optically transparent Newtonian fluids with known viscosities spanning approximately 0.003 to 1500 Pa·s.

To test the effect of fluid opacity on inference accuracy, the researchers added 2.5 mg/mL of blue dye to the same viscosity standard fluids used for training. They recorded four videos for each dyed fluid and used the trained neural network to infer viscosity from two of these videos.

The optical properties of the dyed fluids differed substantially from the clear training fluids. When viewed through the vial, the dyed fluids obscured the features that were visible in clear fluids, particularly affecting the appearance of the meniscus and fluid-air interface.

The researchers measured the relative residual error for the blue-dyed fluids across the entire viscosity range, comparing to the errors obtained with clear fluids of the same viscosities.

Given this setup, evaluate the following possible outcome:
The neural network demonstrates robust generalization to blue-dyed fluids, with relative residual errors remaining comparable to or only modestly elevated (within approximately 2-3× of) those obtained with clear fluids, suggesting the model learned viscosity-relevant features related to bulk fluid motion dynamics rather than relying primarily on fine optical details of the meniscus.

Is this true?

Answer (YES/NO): NO